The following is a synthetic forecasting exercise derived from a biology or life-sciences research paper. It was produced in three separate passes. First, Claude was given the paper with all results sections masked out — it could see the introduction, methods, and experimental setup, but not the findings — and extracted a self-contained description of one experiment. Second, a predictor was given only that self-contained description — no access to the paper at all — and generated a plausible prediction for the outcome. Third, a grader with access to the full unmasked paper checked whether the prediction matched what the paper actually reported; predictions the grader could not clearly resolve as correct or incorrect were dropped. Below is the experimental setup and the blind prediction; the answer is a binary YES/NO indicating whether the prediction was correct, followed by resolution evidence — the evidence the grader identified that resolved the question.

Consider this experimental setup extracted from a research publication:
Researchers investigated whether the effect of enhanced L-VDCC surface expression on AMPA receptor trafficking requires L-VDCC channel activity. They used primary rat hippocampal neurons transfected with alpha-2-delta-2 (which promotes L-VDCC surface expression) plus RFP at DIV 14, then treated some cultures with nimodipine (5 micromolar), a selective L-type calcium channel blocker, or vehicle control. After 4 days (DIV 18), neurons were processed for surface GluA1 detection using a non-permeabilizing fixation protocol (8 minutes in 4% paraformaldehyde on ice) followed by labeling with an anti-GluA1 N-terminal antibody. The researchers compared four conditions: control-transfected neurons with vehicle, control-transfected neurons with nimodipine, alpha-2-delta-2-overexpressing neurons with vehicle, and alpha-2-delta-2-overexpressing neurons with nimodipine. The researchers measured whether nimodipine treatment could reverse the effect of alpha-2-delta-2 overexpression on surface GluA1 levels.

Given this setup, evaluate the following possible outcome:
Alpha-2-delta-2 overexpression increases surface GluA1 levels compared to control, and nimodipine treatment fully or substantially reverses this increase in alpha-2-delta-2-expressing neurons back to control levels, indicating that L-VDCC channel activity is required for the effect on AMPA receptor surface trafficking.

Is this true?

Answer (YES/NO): NO